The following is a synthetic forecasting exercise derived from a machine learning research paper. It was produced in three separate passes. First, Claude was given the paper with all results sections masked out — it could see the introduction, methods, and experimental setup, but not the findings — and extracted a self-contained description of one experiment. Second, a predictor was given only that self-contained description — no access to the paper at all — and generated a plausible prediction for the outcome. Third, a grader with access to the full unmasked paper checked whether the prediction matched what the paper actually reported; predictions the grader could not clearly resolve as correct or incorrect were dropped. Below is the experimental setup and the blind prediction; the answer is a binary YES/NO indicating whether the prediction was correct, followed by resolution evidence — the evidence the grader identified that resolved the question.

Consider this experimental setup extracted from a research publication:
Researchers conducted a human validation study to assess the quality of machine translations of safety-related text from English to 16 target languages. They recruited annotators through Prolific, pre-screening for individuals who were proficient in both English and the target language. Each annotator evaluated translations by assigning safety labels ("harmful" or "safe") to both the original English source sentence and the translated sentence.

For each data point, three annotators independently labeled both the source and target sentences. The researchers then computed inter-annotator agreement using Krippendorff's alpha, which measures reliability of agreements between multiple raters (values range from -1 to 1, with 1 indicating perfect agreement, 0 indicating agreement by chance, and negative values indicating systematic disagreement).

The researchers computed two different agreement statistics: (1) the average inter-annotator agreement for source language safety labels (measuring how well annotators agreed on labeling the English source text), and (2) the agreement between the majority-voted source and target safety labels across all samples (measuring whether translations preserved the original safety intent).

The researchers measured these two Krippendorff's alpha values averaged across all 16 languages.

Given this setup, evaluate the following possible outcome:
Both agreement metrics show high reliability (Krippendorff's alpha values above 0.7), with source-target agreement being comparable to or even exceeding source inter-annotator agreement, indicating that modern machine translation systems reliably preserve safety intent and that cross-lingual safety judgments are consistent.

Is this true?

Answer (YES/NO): NO